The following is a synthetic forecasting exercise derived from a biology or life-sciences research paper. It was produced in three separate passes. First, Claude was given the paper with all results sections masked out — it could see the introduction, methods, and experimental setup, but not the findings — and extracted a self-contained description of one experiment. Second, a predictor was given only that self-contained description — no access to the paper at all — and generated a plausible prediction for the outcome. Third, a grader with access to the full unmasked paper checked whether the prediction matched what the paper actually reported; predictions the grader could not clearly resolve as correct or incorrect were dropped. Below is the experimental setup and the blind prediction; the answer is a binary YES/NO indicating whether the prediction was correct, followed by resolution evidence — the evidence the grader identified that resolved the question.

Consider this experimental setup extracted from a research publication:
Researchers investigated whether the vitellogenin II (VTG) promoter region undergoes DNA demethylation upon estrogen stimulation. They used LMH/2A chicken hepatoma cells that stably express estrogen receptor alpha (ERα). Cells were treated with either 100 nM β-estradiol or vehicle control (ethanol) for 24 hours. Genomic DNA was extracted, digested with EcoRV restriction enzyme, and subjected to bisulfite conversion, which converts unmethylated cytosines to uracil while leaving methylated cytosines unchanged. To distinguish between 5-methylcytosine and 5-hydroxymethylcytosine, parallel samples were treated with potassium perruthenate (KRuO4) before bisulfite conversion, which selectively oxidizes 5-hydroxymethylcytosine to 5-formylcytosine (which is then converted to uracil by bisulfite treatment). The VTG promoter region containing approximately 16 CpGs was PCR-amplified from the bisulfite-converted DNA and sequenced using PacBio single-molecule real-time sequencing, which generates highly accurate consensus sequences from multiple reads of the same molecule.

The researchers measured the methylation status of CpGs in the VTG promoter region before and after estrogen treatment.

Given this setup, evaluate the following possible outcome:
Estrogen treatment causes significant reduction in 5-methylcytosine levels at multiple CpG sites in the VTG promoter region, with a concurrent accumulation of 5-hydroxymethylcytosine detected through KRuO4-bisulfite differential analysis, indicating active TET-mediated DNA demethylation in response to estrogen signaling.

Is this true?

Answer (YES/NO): NO